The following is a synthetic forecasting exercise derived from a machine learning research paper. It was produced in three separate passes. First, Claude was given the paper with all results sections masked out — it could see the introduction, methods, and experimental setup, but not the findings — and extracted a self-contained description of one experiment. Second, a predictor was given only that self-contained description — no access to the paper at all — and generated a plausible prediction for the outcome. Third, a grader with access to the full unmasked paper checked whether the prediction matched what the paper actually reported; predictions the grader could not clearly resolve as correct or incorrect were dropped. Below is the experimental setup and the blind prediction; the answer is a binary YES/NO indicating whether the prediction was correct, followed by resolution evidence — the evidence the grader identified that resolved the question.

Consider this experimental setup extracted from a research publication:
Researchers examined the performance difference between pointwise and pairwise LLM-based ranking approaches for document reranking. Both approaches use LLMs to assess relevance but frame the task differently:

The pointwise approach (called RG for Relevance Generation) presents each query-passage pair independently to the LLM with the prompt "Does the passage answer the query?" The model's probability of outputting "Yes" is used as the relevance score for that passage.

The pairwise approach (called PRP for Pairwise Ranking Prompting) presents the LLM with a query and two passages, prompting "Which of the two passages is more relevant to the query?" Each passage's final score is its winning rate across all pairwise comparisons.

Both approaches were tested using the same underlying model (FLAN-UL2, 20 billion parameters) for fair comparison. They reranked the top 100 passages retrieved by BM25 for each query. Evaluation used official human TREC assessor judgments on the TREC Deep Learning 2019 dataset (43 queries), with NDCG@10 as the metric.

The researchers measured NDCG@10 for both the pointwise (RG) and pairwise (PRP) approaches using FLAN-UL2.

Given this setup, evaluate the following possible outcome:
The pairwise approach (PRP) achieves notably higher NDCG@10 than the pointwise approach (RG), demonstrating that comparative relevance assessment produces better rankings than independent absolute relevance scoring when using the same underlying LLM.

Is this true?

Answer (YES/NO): YES